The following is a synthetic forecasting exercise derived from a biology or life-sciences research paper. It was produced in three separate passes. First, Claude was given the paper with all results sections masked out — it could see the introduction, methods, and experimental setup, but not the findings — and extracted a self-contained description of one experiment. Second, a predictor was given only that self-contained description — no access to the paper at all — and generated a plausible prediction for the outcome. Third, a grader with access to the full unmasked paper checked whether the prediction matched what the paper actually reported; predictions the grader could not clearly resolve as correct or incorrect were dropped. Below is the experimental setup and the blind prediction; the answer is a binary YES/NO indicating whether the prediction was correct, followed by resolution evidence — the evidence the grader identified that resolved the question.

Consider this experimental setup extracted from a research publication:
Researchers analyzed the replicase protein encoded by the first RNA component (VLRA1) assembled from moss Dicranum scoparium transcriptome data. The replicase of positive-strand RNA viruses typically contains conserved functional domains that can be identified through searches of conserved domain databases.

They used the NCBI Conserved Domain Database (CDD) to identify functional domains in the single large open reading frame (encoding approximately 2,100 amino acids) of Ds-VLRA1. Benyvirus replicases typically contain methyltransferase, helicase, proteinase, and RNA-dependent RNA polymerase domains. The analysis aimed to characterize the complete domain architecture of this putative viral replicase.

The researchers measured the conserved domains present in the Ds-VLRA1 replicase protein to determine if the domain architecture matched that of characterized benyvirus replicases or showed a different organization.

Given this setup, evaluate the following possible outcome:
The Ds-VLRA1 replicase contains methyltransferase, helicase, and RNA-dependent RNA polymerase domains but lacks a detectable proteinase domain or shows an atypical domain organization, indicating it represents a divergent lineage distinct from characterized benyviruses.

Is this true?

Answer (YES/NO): NO